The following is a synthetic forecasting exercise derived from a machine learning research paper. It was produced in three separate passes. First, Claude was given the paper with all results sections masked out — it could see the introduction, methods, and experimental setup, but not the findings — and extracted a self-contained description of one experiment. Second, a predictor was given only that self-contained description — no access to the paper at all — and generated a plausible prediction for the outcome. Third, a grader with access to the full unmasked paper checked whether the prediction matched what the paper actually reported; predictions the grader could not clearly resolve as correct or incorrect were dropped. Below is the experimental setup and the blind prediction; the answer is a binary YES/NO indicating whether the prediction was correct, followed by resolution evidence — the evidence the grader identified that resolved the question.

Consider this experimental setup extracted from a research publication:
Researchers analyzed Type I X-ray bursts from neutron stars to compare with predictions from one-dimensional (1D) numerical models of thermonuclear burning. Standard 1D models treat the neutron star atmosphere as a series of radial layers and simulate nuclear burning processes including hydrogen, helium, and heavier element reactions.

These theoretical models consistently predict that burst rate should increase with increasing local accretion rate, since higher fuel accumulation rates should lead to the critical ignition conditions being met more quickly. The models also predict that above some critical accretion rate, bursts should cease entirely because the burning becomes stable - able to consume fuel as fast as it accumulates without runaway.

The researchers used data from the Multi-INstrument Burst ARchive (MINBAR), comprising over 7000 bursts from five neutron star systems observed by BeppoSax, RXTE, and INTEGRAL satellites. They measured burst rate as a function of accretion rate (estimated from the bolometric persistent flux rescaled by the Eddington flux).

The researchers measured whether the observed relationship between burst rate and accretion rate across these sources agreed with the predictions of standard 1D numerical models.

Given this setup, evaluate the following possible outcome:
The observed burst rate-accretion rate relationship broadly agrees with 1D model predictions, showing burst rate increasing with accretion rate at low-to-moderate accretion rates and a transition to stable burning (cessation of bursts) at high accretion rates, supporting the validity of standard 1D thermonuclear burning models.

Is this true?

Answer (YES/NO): NO